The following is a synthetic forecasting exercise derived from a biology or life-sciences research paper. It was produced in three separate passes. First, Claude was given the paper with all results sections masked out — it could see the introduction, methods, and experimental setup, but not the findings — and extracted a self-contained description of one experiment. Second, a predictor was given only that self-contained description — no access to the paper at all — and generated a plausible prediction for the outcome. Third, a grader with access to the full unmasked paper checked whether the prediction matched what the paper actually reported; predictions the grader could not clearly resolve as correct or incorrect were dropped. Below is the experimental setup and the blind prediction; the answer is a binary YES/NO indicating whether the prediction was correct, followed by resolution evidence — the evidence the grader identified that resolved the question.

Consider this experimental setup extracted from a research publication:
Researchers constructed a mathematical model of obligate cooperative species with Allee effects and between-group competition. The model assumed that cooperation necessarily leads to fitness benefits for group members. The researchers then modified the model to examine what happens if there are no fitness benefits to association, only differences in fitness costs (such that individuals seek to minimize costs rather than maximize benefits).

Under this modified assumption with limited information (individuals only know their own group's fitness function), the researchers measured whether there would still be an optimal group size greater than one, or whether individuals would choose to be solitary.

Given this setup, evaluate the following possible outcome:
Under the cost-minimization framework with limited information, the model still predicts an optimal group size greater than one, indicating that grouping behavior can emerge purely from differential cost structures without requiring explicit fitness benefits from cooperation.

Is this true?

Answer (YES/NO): NO